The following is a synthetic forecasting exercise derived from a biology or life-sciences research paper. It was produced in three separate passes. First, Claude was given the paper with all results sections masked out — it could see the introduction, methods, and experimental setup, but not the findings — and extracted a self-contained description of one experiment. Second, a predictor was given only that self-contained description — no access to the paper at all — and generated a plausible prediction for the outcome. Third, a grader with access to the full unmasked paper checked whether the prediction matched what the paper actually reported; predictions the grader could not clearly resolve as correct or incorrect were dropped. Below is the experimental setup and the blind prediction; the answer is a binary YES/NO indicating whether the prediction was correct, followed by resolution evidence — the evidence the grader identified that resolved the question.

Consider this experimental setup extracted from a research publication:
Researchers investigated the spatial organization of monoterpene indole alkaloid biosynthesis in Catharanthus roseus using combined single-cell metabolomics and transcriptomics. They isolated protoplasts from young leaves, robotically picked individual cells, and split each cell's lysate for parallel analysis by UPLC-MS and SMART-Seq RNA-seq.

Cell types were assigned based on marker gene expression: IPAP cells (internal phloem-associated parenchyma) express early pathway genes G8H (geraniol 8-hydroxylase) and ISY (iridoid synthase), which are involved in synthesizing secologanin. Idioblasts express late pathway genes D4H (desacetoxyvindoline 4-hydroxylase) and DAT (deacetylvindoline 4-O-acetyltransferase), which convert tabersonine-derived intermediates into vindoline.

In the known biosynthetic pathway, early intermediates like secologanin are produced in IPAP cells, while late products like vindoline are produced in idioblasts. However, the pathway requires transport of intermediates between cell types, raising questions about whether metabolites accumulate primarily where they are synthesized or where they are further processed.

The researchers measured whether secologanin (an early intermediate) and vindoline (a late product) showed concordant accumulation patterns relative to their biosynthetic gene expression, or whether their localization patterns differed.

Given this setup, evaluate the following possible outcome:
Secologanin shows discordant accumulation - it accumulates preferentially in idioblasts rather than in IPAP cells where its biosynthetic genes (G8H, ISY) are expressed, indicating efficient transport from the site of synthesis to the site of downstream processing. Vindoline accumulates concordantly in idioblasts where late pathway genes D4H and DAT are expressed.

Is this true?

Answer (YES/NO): NO